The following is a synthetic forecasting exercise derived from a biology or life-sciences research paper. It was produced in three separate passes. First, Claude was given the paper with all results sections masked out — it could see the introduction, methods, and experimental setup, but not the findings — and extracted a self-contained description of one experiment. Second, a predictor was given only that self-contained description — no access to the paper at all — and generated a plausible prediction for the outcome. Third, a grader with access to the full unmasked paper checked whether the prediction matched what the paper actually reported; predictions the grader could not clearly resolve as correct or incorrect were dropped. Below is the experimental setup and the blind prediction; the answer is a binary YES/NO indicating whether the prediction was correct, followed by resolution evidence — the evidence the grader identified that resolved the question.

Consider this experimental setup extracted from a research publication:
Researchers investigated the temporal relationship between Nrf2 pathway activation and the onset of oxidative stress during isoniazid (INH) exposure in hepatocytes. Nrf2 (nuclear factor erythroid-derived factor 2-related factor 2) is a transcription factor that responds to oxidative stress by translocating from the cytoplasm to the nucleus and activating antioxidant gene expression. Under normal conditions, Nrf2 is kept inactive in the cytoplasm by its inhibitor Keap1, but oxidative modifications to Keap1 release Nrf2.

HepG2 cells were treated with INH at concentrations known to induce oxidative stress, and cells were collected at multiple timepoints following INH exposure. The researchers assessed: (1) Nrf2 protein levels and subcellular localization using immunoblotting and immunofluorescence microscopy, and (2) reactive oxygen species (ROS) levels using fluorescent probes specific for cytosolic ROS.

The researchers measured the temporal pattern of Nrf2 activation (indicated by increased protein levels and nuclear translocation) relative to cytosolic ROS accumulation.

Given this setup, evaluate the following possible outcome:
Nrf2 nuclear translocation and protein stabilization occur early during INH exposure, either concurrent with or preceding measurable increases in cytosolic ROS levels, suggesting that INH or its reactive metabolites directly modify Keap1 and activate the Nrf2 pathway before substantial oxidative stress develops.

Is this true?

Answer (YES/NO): NO